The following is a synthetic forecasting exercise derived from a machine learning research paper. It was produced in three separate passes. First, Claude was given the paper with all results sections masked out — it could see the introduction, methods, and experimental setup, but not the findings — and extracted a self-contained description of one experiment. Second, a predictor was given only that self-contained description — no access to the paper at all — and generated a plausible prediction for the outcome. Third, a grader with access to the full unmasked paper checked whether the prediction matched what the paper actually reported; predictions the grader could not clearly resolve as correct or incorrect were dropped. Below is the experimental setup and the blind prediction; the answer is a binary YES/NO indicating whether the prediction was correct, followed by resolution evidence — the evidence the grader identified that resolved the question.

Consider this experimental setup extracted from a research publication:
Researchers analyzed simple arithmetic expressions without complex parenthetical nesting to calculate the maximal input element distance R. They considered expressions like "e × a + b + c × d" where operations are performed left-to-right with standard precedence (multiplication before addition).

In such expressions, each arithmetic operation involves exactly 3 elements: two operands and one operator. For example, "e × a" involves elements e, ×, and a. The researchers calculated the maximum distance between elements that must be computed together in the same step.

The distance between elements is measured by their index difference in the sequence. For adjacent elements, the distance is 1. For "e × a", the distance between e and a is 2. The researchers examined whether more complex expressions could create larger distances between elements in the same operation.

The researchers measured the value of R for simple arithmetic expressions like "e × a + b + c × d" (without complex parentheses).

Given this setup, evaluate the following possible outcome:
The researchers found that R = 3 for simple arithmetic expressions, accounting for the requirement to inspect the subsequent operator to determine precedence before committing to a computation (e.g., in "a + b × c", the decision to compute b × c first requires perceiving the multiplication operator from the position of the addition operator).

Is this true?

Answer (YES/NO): NO